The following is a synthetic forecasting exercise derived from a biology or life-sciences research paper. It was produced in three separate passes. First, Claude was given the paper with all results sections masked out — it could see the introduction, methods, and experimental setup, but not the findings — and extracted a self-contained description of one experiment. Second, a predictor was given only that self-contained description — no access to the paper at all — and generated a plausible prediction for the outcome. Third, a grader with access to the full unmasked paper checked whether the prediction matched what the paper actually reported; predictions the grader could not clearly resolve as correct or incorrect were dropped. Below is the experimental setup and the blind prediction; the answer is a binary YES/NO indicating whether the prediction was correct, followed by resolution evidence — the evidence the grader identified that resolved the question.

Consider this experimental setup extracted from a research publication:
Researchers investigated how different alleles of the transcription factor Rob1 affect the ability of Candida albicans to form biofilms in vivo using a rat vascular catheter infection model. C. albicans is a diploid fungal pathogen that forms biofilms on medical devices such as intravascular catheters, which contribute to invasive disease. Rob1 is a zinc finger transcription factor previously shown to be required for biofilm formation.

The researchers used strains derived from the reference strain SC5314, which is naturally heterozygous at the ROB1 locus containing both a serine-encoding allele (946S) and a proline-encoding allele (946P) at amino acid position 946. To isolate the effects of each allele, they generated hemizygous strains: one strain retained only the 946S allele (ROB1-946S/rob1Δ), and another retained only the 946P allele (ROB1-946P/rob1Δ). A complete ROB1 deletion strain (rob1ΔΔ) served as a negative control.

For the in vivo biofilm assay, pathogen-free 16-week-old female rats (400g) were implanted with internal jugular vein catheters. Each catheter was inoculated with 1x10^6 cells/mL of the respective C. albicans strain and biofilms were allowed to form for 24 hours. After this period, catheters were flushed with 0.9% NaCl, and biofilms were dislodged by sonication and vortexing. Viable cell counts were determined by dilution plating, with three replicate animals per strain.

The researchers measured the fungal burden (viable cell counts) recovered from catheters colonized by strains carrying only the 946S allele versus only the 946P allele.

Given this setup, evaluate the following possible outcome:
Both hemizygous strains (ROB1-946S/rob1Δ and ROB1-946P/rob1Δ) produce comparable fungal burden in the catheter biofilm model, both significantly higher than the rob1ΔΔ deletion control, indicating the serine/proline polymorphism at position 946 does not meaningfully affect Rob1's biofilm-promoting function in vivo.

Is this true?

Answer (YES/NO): NO